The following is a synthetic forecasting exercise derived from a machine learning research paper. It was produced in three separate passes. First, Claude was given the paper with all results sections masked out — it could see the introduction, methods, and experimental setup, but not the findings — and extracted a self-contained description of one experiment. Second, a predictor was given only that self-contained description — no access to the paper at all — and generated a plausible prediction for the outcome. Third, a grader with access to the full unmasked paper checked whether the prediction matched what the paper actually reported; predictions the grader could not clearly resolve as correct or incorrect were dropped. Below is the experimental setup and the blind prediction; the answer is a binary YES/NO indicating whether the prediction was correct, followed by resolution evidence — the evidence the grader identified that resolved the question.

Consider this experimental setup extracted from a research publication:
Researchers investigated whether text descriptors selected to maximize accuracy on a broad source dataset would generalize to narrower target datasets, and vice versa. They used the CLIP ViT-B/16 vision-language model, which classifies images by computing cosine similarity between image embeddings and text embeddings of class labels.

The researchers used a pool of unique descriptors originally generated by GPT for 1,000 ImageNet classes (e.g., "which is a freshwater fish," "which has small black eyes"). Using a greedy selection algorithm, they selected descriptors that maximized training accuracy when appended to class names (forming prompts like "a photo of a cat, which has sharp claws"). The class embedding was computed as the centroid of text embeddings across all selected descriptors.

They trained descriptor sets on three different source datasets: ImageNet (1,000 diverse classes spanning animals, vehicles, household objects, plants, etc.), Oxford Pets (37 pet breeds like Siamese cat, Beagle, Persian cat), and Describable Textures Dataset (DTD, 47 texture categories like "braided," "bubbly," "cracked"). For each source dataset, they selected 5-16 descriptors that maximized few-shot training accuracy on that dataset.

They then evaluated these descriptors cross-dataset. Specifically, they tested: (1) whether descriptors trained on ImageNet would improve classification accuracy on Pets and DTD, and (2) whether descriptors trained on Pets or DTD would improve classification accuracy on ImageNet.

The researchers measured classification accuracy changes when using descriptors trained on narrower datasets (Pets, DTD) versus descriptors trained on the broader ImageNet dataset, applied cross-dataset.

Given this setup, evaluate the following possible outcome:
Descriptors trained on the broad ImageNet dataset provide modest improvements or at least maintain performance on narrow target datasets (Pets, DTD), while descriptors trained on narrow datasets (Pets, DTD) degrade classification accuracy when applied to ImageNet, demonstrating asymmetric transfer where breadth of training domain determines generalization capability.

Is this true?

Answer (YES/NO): YES